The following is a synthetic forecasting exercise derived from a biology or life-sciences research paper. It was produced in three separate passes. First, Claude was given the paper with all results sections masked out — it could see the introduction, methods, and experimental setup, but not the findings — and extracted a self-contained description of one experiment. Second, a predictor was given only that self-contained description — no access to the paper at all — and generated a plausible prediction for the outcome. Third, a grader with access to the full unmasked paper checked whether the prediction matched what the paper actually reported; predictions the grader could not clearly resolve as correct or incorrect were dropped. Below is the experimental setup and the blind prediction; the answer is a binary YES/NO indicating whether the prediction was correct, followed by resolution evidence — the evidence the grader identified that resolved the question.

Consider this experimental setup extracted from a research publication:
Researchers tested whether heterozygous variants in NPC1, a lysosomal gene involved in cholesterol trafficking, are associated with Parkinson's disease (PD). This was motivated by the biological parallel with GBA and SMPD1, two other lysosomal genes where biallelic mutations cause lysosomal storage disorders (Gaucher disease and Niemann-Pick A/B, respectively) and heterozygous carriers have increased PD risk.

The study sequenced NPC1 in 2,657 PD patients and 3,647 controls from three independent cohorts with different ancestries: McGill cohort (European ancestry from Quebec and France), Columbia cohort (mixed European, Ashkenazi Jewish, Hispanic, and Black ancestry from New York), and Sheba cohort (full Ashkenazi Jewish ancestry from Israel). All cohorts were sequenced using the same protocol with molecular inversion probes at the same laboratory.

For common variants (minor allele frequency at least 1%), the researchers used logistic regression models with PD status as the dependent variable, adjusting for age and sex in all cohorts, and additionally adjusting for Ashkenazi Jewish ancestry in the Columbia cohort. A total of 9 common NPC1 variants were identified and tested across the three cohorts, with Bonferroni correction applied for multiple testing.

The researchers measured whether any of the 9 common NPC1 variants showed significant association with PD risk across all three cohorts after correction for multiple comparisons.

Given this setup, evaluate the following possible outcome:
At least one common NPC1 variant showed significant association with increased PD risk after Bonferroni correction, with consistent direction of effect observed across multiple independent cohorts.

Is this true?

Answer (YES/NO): NO